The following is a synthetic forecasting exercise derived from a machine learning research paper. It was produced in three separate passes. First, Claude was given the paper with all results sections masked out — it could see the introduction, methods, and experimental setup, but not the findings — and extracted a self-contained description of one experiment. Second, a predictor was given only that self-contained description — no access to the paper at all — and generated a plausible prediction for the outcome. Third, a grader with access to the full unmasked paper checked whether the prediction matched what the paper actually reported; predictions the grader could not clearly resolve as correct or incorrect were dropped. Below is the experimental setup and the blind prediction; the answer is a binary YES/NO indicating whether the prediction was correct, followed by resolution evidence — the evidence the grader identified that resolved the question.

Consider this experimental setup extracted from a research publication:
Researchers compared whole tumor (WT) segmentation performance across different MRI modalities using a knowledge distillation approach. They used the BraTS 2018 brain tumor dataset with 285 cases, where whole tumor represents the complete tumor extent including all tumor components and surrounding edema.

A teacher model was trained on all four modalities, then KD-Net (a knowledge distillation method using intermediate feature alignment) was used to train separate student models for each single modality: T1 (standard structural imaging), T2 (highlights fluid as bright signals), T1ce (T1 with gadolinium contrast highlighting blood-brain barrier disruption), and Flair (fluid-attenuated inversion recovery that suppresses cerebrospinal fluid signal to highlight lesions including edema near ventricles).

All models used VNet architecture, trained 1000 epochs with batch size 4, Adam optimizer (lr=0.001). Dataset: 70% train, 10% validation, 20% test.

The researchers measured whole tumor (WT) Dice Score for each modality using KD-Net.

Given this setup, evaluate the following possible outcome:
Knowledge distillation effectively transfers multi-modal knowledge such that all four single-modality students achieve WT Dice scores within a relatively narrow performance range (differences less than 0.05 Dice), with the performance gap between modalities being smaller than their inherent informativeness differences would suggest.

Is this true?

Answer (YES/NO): NO